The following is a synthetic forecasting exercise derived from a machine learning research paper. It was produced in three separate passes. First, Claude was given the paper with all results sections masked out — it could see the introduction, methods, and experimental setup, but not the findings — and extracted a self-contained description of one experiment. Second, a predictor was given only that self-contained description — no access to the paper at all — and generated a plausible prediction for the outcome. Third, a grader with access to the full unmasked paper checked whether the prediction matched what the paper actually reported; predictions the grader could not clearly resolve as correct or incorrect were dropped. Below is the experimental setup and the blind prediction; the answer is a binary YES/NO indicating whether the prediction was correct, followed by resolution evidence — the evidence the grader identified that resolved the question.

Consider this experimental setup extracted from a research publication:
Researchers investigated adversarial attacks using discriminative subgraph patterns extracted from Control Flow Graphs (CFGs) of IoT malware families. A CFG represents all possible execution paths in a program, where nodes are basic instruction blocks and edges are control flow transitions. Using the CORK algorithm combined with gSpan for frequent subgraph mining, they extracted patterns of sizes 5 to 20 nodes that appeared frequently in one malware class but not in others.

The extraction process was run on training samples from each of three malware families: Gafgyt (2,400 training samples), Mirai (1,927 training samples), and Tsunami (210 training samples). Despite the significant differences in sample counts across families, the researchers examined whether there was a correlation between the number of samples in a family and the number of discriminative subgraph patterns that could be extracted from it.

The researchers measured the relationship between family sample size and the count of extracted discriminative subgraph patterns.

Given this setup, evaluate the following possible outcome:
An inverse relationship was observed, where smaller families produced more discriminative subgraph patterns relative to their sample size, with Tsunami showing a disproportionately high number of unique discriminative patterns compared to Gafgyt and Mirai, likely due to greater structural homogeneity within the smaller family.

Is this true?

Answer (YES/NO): YES